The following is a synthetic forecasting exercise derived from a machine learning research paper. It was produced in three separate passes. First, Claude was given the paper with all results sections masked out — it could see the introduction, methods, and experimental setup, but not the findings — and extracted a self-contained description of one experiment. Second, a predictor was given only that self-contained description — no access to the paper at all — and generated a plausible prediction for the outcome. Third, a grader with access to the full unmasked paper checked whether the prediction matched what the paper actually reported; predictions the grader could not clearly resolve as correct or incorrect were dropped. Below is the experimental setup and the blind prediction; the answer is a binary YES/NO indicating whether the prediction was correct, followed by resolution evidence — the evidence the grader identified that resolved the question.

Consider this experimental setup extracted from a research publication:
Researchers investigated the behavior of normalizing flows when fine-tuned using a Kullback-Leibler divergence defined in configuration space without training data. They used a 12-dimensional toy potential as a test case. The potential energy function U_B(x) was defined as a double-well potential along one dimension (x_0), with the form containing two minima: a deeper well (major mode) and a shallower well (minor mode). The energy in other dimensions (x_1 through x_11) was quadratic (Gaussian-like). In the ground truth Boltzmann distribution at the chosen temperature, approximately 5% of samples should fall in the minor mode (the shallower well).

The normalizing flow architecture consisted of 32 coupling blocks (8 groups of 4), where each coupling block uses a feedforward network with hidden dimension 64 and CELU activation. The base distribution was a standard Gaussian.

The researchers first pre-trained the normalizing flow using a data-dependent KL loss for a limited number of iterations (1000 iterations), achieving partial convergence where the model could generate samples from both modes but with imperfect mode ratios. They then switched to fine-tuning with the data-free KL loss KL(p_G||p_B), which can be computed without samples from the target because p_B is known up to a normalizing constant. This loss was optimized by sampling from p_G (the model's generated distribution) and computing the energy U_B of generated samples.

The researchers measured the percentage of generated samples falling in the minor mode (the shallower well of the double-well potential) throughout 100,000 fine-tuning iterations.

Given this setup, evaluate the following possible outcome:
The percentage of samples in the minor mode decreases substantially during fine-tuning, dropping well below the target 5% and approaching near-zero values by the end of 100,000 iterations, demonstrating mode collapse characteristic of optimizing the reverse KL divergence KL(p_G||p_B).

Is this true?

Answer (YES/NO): YES